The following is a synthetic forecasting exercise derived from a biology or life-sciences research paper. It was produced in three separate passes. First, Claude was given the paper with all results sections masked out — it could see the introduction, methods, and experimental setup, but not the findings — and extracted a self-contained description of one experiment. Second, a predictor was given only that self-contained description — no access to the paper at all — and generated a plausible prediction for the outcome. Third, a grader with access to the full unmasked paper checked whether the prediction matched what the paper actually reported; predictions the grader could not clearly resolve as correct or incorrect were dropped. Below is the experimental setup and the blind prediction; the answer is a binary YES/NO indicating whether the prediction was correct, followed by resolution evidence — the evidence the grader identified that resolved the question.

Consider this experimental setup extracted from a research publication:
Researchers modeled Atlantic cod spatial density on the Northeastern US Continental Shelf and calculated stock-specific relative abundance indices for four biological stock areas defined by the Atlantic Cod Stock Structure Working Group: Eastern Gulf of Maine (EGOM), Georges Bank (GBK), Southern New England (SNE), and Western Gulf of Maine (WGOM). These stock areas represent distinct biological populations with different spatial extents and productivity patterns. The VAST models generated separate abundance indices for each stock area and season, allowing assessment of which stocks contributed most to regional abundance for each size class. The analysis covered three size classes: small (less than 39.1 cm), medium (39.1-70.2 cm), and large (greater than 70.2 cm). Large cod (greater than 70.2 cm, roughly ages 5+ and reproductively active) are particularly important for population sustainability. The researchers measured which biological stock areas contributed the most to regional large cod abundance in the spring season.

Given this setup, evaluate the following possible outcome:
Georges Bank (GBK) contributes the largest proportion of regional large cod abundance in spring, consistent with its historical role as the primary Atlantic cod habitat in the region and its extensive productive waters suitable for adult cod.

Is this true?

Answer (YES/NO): YES